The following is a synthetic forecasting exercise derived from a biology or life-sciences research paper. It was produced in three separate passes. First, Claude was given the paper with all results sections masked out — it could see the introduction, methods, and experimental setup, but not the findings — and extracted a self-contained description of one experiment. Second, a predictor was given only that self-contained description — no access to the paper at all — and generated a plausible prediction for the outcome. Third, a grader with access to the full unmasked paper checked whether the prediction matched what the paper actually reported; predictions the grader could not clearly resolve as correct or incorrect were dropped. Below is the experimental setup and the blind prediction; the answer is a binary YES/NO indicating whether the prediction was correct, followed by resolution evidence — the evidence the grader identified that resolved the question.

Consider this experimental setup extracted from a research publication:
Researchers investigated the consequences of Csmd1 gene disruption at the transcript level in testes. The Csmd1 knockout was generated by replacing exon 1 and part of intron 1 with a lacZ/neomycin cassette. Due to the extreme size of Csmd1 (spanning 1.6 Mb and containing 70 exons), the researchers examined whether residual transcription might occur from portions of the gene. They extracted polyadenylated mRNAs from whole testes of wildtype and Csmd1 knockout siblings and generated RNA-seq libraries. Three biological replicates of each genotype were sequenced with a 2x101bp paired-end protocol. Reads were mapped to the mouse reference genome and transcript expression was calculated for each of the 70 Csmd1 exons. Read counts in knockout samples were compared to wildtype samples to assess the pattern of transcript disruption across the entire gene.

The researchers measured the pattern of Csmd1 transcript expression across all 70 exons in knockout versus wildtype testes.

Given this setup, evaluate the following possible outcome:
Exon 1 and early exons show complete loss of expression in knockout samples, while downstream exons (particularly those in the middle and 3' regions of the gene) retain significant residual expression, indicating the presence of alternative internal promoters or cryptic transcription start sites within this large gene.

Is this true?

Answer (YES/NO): NO